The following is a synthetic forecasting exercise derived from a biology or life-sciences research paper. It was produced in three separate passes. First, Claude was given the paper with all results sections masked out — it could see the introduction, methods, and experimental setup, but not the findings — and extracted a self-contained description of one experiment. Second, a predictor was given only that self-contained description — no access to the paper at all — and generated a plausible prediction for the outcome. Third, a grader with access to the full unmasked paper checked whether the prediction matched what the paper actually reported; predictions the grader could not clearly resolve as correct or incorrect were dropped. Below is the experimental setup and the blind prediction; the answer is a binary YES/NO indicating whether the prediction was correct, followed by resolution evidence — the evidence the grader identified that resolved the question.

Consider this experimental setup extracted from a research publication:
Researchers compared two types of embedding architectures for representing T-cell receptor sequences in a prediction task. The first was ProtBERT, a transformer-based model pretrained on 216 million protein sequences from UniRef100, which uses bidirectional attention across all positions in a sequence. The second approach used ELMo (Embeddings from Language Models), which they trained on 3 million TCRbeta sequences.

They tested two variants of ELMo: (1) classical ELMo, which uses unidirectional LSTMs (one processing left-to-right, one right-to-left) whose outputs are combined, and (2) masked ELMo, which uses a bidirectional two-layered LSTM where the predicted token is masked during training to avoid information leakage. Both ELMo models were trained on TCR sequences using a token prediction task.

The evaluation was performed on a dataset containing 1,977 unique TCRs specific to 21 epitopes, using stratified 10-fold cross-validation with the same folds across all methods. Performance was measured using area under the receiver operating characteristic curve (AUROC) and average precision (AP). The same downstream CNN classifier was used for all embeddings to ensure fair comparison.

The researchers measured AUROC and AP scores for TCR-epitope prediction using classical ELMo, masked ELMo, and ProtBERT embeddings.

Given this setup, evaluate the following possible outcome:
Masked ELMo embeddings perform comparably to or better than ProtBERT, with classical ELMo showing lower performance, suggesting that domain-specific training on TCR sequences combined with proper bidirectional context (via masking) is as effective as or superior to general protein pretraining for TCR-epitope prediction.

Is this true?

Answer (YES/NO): NO